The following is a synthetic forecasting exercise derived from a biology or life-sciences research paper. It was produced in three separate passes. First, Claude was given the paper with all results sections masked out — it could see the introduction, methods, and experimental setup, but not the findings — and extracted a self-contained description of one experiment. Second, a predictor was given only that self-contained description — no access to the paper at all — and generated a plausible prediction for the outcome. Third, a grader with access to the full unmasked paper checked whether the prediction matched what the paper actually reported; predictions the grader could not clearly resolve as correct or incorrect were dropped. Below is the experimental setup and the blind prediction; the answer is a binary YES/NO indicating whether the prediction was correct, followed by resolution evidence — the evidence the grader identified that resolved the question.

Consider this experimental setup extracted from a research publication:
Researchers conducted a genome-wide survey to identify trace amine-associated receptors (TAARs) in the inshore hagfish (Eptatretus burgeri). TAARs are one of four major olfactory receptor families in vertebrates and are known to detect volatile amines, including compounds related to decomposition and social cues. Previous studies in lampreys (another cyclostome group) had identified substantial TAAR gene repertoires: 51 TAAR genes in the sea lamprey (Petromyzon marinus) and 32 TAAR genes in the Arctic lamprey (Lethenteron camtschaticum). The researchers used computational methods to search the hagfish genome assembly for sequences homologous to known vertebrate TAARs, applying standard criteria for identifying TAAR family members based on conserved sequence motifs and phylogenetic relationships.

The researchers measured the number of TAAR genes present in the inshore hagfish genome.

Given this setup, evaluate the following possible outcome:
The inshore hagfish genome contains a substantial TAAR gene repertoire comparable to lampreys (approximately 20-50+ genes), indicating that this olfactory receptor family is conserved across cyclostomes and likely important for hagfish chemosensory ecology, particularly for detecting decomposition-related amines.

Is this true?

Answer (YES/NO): NO